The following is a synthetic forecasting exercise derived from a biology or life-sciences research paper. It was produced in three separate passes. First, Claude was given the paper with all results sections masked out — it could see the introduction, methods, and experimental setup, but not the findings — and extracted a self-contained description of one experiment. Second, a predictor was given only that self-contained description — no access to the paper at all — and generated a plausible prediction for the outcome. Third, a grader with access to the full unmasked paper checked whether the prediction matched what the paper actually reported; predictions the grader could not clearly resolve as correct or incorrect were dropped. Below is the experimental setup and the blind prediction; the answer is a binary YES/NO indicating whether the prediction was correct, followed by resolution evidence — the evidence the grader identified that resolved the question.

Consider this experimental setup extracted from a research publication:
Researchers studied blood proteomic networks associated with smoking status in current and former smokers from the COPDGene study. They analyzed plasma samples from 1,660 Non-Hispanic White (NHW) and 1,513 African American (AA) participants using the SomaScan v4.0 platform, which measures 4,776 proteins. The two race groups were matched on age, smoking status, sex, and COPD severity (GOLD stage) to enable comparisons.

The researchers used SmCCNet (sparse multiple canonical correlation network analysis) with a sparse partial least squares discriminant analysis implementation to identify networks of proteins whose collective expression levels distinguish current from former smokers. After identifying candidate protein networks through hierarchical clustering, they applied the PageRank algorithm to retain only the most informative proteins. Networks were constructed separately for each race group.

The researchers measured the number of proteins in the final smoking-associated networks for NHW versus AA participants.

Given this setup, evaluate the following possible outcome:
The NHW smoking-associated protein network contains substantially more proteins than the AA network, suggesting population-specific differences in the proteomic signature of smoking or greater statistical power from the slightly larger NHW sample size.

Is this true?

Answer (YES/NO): YES